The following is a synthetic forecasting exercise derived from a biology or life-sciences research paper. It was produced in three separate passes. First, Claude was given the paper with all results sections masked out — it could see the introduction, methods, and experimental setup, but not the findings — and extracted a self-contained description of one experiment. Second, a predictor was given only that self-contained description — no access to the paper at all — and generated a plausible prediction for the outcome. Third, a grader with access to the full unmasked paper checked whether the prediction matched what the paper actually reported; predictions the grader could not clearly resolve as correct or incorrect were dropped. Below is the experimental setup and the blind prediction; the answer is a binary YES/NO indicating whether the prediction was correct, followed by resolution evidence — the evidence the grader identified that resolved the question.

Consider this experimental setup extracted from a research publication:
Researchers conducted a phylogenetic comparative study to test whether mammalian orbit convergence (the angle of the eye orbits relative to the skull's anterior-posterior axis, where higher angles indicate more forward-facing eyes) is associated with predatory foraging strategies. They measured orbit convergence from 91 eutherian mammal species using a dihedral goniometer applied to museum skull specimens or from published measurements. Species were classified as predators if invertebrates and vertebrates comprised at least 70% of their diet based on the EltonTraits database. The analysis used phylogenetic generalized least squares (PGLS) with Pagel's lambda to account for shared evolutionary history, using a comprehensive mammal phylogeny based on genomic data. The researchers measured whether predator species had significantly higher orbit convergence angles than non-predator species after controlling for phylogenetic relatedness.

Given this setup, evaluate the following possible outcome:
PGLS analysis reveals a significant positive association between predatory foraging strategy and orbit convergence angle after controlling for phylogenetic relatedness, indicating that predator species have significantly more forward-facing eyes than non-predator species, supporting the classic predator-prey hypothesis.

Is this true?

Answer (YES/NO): NO